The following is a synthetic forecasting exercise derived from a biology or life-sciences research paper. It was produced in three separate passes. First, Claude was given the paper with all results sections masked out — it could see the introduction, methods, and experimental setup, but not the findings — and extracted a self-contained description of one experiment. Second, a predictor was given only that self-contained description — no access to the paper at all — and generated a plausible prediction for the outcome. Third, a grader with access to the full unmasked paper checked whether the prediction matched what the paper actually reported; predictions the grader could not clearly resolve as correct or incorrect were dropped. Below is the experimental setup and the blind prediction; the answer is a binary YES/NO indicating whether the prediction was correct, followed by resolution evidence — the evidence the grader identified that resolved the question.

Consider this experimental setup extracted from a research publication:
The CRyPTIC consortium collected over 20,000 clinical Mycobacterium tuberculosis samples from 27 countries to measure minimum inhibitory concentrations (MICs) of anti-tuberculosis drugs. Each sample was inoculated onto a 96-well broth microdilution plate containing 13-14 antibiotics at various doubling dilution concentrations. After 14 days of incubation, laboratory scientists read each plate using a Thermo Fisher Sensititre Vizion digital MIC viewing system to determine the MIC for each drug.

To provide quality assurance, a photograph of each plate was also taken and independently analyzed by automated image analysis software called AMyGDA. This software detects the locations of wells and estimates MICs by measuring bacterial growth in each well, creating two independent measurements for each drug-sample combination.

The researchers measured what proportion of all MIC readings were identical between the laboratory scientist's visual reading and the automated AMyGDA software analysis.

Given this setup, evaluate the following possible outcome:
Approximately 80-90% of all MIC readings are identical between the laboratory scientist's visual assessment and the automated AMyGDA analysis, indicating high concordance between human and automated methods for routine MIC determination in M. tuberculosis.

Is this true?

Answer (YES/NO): NO